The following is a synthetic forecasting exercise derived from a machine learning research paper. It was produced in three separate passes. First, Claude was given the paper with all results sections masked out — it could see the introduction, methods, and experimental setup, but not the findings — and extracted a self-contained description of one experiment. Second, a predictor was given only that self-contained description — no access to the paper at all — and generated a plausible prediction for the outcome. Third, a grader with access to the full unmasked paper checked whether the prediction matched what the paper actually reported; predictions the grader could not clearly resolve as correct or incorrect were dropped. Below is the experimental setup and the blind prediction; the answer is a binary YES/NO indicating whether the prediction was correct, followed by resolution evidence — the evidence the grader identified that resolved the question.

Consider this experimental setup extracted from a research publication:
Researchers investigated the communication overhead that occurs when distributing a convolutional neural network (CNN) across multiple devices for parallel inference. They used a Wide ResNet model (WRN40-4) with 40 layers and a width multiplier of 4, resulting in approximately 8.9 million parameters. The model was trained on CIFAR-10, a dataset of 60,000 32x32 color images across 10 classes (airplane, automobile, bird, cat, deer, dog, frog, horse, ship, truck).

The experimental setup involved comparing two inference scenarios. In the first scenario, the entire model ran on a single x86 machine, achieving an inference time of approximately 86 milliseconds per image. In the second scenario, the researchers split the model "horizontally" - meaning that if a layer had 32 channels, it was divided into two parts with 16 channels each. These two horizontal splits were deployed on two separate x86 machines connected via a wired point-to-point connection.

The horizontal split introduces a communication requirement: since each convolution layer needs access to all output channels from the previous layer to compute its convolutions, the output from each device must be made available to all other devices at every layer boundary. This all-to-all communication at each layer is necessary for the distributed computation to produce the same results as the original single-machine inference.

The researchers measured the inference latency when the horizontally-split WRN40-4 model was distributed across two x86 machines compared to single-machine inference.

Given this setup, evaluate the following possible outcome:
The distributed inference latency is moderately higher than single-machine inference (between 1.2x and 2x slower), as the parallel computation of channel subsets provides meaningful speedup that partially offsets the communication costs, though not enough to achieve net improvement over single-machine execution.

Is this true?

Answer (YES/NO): NO